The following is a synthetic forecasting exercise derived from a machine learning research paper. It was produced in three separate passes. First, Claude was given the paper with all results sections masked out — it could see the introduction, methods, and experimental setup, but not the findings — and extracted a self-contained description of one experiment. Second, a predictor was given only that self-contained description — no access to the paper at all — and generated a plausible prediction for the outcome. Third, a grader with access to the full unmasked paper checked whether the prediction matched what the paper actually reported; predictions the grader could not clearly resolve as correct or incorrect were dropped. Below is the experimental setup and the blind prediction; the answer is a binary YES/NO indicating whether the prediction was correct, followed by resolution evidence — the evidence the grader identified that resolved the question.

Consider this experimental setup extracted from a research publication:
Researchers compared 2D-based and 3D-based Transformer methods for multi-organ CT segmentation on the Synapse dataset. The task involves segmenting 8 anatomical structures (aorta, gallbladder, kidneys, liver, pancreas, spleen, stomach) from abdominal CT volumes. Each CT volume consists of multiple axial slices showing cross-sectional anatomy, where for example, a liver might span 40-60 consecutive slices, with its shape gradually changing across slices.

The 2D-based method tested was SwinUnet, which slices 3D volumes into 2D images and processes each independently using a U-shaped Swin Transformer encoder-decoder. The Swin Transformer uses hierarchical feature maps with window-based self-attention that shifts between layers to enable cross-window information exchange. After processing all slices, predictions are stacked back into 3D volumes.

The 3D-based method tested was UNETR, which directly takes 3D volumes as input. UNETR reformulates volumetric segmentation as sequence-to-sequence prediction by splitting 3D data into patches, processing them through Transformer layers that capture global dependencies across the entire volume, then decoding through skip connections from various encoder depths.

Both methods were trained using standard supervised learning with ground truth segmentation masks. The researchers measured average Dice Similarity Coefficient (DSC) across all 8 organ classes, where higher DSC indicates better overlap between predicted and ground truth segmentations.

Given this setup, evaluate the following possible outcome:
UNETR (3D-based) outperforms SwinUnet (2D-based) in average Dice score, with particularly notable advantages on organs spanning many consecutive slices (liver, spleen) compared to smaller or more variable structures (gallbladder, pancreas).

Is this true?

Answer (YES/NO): NO